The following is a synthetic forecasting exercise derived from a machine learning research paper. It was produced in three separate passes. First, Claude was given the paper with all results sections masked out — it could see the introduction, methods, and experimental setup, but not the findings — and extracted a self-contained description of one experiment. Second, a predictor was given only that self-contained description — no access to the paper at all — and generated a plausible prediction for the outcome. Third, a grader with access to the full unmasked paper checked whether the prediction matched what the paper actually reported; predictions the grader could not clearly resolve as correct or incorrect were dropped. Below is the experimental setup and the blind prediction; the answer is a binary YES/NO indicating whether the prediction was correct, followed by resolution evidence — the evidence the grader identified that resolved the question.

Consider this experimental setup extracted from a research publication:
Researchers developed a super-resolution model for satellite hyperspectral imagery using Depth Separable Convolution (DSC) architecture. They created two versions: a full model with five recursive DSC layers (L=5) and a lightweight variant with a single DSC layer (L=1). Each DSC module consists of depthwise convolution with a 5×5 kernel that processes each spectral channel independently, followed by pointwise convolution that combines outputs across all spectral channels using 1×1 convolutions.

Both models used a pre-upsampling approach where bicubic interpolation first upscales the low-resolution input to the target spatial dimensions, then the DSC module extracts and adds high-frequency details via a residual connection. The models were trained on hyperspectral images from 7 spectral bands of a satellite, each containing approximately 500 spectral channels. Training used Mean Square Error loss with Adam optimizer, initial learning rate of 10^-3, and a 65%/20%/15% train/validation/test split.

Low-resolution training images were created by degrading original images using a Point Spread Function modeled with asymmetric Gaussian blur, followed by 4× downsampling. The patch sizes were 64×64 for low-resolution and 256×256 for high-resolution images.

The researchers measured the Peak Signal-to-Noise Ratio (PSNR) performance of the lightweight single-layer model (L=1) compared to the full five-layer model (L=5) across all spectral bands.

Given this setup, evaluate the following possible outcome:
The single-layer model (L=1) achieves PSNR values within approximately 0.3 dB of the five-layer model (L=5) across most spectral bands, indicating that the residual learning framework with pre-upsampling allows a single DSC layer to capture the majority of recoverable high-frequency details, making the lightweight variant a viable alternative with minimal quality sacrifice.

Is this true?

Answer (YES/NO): NO